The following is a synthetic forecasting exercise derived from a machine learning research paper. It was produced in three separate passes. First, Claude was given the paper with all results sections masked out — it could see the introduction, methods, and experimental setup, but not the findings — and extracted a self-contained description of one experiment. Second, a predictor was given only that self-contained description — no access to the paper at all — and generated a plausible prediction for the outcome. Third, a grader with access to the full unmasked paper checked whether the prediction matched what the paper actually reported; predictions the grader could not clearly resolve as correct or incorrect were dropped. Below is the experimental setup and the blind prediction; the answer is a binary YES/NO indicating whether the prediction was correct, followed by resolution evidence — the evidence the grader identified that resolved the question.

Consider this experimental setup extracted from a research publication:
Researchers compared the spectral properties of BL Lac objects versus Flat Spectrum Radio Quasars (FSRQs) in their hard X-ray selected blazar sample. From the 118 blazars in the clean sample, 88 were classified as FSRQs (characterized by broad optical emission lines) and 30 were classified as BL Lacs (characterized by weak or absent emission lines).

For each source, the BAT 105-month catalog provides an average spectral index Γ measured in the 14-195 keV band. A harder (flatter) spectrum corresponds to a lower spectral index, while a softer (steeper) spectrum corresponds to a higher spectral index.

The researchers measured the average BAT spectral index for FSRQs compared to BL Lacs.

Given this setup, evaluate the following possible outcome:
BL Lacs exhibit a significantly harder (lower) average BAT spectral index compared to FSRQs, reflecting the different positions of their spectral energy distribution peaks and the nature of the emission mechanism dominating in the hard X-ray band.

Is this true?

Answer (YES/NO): NO